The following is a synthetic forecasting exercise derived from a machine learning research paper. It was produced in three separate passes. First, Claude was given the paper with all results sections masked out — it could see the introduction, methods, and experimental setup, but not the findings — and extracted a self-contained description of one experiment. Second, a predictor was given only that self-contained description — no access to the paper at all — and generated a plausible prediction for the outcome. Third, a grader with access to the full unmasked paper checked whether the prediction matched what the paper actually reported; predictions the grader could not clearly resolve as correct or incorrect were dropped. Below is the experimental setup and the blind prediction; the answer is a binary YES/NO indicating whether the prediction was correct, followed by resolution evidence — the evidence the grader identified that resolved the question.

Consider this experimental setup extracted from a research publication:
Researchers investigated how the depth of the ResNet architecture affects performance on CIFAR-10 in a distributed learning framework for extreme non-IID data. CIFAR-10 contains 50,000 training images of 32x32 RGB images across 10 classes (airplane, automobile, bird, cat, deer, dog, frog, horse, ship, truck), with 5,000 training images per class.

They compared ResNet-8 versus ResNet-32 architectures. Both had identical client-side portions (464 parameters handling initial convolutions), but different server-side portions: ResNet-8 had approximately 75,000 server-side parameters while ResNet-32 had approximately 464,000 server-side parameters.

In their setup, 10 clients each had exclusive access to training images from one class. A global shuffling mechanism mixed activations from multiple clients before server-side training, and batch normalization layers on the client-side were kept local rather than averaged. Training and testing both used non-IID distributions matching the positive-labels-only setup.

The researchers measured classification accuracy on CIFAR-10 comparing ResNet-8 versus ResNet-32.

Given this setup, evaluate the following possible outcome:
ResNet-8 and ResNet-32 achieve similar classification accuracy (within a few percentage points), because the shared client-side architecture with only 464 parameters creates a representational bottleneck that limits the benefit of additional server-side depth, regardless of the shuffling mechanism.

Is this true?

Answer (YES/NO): NO